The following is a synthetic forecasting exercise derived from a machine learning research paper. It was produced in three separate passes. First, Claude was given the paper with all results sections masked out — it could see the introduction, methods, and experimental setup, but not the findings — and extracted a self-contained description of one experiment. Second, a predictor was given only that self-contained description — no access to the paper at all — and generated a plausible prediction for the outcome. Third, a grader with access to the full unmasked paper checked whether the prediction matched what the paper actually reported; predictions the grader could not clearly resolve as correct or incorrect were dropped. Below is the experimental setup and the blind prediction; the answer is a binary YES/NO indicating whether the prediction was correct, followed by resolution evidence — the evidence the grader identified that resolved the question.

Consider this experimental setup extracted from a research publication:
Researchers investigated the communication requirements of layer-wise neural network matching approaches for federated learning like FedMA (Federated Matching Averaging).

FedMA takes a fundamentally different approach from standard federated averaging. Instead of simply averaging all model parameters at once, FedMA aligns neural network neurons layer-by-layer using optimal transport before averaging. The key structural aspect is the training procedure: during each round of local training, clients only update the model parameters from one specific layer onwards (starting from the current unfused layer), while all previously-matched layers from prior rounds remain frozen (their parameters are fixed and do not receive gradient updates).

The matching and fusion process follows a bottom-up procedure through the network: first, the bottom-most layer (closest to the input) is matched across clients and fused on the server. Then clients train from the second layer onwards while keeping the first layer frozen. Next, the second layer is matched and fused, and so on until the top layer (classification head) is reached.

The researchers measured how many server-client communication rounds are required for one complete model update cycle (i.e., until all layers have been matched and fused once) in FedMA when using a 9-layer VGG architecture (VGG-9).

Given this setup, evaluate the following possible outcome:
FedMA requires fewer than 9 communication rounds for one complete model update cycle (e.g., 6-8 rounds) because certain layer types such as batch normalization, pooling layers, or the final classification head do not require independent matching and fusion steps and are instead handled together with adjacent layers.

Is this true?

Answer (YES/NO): NO